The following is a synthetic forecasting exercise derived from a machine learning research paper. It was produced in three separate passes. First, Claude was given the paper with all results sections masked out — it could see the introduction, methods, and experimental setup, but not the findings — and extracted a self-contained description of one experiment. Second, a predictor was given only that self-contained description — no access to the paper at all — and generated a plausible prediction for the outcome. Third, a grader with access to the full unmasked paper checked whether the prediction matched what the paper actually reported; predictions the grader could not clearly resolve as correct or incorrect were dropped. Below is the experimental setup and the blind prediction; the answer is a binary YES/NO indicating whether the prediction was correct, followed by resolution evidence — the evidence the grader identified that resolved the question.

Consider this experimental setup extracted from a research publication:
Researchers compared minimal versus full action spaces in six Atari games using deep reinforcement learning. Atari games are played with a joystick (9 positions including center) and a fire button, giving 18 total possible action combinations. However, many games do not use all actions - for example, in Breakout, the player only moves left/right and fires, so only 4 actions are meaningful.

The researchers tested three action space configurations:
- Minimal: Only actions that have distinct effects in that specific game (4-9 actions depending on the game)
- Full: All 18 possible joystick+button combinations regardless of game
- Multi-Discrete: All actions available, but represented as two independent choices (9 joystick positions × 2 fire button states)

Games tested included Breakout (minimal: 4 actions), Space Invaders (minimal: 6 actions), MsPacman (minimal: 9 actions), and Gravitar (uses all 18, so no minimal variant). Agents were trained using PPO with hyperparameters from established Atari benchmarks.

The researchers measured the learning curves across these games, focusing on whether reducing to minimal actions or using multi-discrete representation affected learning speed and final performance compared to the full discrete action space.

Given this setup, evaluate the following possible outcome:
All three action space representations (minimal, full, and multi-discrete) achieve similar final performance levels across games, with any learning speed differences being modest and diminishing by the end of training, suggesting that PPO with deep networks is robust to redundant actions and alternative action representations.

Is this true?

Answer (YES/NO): NO